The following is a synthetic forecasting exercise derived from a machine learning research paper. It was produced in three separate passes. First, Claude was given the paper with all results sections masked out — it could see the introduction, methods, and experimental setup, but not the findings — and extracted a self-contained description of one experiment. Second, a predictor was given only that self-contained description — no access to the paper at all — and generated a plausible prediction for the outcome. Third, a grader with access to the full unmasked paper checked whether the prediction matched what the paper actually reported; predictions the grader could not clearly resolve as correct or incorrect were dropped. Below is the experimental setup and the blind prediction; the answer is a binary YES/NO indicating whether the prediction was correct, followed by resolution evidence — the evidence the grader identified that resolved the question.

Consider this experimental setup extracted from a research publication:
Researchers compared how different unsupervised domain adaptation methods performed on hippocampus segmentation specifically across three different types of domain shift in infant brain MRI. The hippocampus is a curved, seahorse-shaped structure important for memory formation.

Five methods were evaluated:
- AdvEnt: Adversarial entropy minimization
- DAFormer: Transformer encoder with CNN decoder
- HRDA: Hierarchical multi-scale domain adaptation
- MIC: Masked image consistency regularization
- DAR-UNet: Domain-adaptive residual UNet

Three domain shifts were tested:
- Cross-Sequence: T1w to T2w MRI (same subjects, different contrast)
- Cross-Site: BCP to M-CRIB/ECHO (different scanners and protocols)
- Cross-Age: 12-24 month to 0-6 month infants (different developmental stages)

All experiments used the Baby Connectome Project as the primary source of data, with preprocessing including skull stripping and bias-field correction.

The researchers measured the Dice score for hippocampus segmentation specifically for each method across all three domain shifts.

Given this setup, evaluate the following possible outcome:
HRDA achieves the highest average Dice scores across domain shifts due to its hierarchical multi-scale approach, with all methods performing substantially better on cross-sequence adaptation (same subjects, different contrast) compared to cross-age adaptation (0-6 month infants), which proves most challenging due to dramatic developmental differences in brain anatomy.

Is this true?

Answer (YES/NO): NO